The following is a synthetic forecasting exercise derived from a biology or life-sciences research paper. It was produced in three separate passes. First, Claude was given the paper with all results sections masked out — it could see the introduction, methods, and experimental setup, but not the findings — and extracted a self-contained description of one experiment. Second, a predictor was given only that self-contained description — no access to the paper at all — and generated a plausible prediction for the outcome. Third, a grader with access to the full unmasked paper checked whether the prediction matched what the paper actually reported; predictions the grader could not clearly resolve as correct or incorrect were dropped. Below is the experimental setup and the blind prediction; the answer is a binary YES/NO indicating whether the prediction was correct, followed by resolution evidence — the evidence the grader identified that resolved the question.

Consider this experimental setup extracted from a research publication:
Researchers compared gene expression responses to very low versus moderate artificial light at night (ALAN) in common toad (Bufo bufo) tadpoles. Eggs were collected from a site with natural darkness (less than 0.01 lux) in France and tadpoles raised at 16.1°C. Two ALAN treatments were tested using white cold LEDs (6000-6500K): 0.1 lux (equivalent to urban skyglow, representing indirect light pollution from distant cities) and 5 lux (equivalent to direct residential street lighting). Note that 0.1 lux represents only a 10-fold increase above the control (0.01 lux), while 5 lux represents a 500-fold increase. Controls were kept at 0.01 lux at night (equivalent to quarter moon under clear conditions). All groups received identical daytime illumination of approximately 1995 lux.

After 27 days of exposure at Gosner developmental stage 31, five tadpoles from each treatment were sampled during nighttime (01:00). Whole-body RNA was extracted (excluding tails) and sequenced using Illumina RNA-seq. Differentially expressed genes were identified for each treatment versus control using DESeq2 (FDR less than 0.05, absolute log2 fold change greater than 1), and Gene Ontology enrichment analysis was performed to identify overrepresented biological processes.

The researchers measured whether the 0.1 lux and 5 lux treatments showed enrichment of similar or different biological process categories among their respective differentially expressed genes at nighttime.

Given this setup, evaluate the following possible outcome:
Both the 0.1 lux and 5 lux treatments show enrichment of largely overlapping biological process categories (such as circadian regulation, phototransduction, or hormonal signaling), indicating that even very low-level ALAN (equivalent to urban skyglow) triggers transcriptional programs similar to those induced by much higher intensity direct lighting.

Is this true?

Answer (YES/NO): NO